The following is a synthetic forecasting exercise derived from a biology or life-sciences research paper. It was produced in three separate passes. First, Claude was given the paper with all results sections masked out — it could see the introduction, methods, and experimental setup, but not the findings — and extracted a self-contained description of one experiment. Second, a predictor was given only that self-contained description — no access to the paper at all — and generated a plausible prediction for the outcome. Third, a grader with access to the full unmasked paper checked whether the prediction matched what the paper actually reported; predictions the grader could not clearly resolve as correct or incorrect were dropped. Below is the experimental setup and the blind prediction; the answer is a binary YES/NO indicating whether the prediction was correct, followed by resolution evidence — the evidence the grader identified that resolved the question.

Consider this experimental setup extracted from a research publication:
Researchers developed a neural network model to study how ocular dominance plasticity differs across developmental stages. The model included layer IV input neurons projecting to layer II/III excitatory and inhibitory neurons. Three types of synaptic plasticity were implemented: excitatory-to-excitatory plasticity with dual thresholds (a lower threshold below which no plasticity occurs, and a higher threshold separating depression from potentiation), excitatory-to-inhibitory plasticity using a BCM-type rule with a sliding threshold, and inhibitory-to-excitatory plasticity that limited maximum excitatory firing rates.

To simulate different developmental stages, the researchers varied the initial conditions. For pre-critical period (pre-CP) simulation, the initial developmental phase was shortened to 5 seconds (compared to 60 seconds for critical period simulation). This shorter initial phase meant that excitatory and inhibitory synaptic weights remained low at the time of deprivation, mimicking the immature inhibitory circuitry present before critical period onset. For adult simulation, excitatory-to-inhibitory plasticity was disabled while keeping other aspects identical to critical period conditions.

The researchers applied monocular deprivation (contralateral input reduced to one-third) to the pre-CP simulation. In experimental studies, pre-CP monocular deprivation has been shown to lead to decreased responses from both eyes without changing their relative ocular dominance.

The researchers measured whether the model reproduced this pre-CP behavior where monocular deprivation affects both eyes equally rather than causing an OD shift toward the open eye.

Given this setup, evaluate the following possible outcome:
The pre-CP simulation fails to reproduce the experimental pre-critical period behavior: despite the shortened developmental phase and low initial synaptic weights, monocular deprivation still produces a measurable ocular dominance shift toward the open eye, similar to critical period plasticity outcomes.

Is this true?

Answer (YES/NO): NO